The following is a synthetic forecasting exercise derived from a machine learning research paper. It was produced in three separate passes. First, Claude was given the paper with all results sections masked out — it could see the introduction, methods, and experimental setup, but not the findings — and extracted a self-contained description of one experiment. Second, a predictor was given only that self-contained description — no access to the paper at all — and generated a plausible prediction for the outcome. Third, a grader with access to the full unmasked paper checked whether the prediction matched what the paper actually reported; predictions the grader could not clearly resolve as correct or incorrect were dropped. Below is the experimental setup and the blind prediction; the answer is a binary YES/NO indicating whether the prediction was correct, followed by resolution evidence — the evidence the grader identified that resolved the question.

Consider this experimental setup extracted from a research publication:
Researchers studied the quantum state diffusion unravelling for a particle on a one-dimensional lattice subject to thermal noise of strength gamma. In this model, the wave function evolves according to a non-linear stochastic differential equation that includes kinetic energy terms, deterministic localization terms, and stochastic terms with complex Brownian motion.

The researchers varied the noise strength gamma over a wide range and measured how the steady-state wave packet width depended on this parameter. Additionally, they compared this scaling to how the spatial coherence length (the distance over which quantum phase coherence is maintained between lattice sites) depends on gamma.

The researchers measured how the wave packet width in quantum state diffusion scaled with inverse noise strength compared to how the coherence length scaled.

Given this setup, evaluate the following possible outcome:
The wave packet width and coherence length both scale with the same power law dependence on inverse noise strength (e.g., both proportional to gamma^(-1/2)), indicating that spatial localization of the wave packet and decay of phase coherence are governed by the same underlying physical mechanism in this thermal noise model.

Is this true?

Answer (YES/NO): NO